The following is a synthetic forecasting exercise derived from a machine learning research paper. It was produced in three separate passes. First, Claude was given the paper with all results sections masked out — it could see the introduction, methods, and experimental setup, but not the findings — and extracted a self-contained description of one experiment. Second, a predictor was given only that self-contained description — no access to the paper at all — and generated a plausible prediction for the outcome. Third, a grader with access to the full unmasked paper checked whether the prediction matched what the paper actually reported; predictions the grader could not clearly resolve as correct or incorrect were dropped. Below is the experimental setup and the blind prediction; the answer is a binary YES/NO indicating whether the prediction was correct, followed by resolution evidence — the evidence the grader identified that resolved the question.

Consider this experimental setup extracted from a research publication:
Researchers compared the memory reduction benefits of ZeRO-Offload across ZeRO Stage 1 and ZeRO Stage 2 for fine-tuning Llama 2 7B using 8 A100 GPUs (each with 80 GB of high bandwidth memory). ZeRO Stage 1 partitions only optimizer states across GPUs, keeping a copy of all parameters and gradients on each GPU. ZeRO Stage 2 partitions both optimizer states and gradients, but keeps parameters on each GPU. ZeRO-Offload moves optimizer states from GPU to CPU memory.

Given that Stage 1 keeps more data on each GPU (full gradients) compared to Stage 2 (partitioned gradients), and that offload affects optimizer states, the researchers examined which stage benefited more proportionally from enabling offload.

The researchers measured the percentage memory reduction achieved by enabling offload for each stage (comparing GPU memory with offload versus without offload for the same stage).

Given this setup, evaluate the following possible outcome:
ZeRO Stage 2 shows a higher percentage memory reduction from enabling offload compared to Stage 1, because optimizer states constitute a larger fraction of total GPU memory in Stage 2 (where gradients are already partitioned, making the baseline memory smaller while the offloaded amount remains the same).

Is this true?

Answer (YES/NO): YES